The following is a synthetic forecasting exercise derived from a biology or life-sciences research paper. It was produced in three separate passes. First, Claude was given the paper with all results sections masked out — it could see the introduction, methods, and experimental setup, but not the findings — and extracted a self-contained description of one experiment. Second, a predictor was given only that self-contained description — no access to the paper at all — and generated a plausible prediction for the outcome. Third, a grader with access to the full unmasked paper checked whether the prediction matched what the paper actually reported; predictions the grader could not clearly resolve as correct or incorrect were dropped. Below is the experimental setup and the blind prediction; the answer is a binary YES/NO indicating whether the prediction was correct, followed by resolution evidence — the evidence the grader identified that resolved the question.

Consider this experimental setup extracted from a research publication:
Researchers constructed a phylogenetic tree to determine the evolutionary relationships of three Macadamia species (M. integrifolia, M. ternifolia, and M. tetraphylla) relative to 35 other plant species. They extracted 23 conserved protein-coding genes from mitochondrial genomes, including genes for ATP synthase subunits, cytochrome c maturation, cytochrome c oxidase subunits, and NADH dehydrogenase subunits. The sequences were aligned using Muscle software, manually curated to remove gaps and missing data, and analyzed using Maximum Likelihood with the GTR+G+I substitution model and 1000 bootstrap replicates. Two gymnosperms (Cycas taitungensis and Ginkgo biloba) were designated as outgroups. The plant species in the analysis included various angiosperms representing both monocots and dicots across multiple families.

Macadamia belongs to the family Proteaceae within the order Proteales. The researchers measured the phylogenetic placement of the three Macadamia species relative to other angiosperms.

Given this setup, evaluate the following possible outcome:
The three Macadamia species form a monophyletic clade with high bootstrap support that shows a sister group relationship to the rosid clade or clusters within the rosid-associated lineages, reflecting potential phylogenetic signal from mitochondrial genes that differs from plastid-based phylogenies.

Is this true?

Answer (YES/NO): NO